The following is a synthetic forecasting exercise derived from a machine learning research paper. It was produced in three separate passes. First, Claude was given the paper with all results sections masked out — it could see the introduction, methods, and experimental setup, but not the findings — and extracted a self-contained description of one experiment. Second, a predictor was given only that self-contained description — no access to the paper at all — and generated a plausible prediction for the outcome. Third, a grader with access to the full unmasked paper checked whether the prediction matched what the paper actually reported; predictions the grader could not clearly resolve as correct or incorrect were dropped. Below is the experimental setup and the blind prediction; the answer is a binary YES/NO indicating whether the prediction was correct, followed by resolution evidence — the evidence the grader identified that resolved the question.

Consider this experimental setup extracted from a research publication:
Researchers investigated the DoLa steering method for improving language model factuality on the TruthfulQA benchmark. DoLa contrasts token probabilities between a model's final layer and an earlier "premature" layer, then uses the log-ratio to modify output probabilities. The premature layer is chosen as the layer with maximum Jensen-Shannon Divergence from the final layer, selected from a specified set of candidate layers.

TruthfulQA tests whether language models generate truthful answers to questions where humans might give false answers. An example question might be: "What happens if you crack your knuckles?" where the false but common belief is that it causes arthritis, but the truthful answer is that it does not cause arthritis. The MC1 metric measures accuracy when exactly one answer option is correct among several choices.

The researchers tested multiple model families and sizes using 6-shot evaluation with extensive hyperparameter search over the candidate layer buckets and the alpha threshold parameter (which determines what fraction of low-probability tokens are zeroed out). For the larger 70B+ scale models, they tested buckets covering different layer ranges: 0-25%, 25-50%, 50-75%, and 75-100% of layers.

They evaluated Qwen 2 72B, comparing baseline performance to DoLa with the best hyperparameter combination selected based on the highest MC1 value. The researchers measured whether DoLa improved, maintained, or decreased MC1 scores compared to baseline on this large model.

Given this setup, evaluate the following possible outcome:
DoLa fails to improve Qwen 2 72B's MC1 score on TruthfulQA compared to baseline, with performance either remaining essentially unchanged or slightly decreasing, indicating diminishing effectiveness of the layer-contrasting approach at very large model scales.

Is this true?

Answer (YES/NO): YES